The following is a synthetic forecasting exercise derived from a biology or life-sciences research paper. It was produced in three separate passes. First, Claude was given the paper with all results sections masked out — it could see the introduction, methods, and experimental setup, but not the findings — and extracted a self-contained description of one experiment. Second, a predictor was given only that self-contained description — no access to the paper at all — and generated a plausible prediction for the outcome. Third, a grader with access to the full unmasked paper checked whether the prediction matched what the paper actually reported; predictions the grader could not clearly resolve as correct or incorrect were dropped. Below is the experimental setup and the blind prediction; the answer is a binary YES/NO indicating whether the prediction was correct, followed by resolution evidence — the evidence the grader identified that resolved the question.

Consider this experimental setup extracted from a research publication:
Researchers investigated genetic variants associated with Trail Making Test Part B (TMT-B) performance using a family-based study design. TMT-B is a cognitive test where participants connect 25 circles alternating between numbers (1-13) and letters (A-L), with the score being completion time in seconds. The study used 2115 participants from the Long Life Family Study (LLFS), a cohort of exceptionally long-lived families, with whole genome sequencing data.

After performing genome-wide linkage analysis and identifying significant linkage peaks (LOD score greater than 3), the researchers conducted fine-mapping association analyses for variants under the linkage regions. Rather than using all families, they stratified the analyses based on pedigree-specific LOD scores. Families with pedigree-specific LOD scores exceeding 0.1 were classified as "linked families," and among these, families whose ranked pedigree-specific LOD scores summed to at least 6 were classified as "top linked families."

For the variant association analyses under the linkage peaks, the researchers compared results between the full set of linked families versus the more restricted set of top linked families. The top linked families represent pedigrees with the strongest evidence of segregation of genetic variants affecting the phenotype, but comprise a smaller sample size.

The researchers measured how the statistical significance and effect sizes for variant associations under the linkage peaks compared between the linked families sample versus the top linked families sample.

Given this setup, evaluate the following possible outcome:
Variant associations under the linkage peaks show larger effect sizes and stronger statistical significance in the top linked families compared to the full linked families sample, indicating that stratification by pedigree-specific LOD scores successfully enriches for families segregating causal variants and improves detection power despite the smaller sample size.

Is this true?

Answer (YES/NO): NO